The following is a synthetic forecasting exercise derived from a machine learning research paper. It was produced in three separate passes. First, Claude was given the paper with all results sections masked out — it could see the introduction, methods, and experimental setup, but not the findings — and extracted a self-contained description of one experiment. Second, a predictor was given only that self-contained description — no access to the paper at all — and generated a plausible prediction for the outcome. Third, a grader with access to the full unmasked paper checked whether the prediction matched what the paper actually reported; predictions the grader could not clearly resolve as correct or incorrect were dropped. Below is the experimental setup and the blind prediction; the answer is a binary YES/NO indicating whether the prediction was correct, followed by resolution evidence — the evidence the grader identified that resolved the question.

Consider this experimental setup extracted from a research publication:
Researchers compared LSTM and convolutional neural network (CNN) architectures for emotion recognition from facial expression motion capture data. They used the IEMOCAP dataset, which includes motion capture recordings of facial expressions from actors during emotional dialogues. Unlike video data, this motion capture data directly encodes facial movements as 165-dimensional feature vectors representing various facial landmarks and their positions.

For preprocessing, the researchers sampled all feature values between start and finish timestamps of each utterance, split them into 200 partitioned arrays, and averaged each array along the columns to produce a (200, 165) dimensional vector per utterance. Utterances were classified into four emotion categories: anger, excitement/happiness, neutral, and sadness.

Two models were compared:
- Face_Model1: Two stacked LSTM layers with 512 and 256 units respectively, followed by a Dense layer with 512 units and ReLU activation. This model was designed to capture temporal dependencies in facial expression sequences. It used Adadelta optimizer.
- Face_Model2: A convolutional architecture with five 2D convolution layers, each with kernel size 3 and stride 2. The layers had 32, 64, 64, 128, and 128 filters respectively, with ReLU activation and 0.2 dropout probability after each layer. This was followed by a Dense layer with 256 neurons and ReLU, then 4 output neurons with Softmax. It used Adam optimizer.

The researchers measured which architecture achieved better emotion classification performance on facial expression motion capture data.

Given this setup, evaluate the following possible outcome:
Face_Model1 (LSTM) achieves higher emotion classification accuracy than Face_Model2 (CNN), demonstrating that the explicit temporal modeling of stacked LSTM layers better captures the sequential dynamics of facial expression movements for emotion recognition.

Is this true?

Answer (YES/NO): YES